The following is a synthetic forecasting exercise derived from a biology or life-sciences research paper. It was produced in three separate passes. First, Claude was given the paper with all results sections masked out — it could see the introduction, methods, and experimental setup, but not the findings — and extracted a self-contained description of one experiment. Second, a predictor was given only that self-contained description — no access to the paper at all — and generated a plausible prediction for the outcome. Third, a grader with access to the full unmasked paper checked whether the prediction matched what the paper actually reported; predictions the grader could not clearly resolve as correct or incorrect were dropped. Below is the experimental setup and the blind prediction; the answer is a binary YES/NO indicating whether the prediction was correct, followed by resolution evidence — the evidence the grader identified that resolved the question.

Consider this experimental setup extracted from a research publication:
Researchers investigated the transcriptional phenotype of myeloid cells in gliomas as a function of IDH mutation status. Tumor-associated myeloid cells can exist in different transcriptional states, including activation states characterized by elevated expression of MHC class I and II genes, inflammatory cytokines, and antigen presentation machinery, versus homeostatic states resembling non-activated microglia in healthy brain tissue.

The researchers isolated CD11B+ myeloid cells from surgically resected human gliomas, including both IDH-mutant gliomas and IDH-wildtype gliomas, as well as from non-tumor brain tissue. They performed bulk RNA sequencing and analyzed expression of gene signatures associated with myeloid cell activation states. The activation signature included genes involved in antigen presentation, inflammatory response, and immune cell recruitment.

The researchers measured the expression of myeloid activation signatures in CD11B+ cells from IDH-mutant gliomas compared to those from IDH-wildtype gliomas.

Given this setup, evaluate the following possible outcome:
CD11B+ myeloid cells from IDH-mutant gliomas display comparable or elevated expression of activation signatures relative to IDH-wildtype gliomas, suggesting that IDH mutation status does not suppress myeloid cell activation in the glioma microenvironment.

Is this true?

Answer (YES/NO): NO